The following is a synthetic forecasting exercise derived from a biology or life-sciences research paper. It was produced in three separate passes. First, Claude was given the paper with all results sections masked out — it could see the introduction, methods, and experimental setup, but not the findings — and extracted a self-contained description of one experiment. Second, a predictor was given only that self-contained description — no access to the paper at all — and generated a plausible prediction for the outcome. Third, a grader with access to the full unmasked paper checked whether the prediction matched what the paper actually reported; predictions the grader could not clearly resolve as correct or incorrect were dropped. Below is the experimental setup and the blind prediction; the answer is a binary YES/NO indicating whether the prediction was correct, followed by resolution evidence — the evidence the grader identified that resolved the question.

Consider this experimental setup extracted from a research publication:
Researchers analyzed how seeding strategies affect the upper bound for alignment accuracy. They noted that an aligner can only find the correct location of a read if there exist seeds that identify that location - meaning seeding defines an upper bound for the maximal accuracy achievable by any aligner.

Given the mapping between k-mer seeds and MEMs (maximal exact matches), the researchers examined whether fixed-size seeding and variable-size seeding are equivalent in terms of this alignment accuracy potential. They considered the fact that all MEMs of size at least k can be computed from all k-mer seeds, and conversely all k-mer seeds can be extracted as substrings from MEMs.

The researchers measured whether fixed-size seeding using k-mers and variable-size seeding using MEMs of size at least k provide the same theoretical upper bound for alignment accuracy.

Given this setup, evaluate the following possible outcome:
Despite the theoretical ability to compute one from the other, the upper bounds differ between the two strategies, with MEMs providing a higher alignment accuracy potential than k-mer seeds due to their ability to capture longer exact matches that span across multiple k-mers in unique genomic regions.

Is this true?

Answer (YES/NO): NO